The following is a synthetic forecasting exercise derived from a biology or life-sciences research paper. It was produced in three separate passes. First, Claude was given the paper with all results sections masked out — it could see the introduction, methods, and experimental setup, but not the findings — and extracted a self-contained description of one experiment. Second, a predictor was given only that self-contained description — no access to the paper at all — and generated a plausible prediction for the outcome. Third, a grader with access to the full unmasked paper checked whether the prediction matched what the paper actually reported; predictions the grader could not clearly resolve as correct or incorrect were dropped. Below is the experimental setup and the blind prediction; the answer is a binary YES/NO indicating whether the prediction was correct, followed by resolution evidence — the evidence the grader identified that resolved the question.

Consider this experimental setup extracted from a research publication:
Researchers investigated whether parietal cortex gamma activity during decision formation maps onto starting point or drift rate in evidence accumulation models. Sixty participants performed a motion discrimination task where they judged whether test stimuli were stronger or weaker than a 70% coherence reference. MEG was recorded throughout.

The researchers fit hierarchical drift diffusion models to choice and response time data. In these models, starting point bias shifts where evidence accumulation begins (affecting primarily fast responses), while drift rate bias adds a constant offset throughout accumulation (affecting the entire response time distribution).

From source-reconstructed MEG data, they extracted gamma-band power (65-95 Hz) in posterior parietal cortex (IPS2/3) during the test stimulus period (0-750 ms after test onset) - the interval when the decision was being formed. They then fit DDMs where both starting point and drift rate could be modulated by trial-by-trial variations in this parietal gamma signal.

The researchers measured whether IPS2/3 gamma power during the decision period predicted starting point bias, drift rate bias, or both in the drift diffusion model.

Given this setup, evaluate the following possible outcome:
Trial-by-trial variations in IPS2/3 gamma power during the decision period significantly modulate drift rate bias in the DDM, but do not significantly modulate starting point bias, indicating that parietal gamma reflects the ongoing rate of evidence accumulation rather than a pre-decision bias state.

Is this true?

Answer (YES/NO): YES